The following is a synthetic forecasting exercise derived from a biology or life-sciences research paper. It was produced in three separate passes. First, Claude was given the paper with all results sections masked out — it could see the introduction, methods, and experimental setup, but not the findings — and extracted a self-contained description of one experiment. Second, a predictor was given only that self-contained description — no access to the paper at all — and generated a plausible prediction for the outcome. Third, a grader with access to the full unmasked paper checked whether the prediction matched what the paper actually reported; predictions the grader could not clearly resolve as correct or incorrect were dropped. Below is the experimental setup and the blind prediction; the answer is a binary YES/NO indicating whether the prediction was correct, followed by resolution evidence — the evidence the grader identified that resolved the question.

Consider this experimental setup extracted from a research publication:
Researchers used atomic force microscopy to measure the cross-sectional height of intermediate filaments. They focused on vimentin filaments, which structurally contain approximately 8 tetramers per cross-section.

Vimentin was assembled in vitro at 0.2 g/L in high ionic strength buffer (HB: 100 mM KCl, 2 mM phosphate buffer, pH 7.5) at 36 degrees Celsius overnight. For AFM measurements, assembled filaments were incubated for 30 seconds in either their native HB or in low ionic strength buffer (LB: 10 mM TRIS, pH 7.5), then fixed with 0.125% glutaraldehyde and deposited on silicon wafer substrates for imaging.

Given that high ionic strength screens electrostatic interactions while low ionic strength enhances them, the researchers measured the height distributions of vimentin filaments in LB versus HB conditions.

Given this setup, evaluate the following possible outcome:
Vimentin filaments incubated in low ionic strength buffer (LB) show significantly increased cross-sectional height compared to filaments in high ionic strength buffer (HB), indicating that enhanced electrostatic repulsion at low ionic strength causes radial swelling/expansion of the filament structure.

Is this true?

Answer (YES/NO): NO